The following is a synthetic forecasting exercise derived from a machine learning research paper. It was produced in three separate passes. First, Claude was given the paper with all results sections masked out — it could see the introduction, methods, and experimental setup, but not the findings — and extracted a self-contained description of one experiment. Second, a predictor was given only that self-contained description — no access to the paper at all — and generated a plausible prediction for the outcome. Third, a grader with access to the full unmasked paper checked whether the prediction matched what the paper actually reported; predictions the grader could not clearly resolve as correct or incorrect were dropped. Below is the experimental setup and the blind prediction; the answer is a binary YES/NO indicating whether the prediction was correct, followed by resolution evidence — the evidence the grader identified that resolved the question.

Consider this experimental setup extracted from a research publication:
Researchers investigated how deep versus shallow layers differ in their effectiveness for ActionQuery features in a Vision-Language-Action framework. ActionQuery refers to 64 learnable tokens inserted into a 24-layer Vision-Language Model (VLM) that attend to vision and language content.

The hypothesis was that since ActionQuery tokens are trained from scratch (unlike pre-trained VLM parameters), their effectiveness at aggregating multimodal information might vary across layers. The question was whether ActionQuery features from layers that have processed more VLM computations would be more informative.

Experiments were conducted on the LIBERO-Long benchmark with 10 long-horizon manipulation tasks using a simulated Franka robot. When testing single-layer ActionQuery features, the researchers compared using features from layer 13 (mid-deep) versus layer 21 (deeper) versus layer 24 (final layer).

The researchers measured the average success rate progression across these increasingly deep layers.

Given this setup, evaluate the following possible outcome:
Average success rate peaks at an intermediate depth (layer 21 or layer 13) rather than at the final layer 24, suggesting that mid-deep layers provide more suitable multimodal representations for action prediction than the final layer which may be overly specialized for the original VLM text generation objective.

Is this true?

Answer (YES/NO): NO